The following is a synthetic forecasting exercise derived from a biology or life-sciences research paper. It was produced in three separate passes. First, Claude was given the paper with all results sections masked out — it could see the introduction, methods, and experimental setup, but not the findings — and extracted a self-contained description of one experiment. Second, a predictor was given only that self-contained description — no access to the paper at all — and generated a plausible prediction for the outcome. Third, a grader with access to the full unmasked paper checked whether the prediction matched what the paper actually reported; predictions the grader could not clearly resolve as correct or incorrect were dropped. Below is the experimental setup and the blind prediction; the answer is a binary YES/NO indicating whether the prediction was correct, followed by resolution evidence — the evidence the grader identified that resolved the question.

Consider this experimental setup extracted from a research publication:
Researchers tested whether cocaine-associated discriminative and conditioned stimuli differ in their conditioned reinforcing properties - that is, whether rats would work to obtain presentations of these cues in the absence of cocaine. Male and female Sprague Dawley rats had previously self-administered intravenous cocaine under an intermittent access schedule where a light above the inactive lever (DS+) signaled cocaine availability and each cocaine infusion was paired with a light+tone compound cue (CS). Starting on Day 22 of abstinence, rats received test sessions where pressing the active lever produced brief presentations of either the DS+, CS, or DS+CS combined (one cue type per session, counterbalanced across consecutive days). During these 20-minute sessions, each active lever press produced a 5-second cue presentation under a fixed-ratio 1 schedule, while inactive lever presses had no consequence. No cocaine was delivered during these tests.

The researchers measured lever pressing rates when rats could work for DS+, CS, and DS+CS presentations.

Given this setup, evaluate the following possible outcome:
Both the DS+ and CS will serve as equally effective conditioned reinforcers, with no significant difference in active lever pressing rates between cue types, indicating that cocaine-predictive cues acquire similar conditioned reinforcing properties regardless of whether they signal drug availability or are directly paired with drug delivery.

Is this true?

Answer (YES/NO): YES